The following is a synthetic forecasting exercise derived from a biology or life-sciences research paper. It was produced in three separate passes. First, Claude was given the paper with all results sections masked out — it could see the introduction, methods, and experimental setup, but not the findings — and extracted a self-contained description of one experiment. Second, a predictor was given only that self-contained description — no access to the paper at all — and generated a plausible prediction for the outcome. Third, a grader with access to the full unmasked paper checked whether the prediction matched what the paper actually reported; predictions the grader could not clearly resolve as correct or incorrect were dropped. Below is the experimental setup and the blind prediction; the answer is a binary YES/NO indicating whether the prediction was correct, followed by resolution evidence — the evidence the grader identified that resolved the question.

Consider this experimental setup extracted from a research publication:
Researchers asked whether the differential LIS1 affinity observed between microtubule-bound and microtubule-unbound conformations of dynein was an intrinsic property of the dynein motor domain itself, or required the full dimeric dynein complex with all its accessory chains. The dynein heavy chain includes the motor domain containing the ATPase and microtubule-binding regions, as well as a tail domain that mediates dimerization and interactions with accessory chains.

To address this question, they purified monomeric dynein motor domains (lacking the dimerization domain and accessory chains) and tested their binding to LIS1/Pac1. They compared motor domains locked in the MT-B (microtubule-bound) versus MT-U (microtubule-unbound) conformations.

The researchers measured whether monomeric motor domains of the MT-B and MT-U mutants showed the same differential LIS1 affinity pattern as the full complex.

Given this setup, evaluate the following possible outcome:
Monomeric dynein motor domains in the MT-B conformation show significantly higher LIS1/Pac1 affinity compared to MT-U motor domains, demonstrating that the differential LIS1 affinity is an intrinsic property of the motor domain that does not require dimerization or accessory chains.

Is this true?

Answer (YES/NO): NO